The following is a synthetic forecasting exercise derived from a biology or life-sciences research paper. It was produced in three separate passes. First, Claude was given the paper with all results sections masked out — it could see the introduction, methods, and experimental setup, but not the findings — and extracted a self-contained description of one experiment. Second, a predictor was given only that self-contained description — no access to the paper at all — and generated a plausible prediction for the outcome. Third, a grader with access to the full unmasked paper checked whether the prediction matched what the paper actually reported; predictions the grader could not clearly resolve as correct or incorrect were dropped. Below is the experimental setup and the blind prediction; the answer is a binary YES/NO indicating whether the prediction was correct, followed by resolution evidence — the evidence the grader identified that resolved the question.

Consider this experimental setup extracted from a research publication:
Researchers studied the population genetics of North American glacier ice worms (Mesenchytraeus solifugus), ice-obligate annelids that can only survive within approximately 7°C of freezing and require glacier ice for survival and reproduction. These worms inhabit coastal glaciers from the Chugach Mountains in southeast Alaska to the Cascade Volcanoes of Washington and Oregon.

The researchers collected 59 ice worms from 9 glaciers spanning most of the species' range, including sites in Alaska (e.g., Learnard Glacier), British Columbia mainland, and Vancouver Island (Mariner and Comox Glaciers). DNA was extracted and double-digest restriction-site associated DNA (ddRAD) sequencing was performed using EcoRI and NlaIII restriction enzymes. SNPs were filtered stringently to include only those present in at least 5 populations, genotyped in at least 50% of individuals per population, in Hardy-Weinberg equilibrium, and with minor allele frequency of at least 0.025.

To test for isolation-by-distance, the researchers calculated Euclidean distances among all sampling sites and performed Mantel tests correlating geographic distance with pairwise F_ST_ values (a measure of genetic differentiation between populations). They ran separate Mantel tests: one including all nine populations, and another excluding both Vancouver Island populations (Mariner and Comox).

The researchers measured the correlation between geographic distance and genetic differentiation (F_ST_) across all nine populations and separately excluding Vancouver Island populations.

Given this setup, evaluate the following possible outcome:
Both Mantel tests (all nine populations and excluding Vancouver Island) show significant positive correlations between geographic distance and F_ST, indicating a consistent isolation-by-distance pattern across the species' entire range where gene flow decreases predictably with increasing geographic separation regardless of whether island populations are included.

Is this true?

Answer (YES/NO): NO